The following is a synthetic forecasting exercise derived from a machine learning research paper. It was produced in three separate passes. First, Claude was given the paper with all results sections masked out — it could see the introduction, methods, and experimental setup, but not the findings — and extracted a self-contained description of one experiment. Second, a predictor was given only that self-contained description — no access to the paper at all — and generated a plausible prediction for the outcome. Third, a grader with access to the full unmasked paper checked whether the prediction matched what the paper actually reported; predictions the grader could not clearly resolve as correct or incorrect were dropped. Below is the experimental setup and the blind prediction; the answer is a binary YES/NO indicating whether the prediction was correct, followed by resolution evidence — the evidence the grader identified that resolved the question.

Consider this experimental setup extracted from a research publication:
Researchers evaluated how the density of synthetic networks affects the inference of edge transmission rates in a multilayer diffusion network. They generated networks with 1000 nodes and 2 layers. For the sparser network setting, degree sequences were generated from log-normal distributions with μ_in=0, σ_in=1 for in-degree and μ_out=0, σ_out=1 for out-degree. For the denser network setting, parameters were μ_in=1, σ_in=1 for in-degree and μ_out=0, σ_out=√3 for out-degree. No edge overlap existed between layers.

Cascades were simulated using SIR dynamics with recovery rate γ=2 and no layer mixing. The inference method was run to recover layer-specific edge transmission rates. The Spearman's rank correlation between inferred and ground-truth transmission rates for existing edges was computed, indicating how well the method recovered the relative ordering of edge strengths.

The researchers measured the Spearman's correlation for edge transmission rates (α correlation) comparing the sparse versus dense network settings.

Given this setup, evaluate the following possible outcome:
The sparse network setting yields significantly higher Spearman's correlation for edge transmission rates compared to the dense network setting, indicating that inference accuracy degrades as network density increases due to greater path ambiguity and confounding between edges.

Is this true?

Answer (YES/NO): NO